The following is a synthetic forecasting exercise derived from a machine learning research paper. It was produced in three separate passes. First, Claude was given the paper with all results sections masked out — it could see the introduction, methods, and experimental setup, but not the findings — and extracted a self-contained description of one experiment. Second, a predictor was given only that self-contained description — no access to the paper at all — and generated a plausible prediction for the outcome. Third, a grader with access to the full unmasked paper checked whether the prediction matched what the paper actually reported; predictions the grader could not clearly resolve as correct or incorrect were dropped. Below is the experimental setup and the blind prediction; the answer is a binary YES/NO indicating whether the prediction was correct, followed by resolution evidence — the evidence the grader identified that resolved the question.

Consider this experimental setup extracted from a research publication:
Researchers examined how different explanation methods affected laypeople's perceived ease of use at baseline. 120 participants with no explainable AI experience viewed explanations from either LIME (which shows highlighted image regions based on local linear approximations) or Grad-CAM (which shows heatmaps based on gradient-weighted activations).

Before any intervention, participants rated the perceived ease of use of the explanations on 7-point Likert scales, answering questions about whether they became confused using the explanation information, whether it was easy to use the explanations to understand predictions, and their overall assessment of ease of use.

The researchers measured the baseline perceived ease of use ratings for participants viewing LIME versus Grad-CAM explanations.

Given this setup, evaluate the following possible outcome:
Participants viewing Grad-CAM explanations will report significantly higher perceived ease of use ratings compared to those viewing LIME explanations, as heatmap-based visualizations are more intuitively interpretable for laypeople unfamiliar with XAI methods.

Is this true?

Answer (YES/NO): NO